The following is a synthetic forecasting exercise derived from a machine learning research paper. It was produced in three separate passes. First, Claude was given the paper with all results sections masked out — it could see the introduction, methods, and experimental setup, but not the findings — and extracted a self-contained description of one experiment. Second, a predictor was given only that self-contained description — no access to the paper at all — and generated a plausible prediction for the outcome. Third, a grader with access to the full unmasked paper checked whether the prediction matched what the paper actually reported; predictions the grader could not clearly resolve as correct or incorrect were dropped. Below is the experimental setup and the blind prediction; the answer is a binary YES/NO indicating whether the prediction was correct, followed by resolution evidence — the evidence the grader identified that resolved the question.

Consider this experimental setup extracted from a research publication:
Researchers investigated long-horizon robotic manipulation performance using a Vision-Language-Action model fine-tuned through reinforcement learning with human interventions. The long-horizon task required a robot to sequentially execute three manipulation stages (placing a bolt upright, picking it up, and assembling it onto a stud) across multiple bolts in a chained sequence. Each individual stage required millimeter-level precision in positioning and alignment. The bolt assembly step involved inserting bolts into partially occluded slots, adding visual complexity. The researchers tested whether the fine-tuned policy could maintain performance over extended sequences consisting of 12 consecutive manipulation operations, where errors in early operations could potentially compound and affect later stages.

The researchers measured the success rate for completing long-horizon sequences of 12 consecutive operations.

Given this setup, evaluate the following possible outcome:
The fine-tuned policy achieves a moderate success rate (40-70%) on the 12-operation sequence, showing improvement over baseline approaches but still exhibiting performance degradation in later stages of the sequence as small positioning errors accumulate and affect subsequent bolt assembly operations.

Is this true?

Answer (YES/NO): YES